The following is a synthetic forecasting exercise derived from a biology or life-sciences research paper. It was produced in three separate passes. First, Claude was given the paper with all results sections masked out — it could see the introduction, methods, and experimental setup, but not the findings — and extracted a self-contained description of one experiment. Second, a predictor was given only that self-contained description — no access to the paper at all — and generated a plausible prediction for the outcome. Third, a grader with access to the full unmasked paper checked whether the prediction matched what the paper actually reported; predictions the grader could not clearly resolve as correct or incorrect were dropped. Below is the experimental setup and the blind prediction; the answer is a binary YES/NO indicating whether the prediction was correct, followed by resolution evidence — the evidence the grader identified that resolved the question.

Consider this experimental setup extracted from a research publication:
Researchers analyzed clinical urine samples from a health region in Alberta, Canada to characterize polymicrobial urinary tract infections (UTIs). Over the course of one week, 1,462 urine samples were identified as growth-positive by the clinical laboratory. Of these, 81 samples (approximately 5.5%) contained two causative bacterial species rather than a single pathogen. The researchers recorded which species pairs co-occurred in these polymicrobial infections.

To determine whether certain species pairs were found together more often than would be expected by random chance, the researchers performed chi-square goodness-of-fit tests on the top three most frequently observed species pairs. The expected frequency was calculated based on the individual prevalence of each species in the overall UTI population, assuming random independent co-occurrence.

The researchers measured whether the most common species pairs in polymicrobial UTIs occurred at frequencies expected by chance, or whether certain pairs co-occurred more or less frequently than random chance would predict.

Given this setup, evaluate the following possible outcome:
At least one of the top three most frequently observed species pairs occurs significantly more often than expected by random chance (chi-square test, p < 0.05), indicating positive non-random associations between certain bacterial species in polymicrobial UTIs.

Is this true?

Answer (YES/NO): YES